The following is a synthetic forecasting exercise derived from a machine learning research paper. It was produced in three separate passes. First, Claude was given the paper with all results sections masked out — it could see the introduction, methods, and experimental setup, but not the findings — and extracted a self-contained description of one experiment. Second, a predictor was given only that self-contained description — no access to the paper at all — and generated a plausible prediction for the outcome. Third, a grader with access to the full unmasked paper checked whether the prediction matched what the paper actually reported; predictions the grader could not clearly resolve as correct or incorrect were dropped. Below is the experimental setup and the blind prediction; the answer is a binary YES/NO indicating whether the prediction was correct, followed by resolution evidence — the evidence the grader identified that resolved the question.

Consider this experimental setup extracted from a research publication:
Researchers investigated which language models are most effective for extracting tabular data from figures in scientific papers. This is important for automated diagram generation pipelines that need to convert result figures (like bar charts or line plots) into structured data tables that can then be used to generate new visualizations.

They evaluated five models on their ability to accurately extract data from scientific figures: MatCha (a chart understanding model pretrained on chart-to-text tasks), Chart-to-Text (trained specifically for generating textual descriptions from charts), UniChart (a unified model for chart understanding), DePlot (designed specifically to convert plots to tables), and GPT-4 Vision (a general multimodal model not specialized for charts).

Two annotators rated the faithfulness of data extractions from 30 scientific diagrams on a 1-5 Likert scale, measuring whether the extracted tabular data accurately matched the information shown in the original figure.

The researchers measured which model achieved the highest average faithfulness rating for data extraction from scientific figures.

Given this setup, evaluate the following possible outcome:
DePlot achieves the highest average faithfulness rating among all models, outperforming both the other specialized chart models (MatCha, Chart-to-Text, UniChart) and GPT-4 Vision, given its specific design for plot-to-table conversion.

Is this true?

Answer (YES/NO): NO